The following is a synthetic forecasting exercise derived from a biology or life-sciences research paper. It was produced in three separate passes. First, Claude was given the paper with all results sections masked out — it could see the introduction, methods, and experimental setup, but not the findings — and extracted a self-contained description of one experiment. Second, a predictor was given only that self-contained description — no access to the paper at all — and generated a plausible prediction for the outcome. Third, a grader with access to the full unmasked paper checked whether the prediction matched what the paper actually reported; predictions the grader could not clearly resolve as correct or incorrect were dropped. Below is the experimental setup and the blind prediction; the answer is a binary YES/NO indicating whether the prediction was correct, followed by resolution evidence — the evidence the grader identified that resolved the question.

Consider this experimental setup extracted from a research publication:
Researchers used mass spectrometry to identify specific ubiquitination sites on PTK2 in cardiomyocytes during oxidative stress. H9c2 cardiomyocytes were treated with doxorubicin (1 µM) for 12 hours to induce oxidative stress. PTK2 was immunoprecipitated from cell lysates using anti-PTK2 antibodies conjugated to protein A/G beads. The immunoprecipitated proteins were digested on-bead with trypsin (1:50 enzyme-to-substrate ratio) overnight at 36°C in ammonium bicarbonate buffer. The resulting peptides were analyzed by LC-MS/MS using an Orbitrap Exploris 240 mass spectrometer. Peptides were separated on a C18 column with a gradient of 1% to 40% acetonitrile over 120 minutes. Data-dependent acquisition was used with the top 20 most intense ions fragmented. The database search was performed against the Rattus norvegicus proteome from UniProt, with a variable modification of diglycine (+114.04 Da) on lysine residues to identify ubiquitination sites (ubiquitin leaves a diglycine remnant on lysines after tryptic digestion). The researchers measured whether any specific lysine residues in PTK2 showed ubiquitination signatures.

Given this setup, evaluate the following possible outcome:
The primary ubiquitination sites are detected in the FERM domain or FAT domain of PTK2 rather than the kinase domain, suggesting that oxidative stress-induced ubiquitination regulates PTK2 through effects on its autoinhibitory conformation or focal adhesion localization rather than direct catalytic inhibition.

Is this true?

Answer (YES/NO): YES